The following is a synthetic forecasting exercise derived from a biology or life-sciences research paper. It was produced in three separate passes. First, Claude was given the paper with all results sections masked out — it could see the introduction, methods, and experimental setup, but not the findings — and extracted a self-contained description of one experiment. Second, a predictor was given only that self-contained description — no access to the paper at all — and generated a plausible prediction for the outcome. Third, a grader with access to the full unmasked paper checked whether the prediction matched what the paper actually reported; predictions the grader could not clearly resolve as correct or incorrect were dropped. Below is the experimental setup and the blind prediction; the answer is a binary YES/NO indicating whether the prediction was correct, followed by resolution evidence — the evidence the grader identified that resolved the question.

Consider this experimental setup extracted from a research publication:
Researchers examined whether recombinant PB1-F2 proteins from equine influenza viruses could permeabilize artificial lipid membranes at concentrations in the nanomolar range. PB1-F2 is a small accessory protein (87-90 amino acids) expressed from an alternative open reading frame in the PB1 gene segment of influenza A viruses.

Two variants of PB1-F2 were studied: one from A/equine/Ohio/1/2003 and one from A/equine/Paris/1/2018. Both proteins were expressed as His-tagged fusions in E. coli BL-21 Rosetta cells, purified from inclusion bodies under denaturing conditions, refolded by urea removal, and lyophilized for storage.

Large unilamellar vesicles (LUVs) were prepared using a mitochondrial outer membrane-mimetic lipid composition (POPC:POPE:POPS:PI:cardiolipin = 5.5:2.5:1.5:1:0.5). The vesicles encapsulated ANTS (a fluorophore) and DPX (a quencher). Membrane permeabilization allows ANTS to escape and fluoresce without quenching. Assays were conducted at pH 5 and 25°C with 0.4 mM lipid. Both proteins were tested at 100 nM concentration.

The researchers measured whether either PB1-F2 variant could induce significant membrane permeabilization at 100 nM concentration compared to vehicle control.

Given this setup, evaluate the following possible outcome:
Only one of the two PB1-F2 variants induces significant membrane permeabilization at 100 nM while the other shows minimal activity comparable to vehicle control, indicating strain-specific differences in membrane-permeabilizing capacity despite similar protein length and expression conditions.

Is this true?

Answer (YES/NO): NO